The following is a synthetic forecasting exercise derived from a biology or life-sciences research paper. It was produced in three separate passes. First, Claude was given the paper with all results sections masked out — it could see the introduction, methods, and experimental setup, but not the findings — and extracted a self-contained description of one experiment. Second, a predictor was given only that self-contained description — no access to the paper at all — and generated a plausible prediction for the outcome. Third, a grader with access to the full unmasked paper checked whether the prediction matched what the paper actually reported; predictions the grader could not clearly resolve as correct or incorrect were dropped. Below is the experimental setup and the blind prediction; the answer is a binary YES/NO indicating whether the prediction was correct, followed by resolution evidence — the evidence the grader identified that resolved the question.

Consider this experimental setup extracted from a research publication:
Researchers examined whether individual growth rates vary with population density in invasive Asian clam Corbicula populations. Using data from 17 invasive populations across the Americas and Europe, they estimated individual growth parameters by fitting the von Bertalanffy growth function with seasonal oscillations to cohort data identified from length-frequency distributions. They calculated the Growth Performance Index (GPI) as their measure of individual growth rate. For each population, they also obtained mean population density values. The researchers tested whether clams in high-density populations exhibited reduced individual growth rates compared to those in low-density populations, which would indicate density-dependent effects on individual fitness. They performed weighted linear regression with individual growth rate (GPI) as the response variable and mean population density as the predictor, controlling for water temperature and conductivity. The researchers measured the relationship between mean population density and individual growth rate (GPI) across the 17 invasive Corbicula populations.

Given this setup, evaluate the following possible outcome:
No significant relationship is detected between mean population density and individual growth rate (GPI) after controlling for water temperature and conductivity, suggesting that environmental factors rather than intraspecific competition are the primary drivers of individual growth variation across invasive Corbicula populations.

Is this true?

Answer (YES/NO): NO